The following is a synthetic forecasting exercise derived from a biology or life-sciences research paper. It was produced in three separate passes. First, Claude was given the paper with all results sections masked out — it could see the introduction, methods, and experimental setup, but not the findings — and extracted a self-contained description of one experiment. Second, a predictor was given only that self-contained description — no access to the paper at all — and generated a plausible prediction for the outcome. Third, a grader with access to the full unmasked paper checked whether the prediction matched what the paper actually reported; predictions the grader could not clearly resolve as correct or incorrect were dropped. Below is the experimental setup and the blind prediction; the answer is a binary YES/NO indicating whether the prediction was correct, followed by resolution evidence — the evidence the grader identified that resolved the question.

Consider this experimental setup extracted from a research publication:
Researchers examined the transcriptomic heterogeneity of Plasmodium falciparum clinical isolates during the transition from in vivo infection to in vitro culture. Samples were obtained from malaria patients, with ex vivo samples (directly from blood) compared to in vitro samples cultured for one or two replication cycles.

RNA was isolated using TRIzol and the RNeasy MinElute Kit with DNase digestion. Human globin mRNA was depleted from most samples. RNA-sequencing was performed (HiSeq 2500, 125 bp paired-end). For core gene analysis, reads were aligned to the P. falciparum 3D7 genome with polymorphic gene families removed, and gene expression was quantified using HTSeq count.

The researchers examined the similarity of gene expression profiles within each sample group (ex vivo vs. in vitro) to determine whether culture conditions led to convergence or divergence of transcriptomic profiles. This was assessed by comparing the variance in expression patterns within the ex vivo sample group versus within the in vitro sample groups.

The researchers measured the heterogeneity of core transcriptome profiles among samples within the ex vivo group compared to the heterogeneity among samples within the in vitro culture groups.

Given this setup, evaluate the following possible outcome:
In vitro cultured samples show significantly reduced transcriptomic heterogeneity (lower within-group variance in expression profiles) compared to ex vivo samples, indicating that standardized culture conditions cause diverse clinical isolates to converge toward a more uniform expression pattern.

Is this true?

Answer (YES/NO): YES